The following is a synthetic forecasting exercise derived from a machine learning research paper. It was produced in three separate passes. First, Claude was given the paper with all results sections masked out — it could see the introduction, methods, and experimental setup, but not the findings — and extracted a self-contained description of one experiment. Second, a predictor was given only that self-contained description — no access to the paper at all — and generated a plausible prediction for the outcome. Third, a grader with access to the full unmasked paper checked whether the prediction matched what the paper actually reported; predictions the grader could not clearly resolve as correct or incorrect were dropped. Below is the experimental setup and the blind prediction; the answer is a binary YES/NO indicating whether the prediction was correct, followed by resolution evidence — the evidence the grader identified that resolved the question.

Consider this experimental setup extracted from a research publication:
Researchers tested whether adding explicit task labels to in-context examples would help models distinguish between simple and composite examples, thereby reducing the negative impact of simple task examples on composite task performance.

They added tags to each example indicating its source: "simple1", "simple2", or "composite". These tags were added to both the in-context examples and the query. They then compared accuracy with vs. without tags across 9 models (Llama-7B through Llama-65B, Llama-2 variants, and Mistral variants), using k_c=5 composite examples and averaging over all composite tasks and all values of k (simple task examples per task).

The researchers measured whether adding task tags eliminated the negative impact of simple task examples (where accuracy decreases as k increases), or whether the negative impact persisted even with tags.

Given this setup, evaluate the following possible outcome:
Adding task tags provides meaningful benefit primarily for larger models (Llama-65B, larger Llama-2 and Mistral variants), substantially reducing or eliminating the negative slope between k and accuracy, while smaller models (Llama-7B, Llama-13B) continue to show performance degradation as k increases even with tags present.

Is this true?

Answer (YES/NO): NO